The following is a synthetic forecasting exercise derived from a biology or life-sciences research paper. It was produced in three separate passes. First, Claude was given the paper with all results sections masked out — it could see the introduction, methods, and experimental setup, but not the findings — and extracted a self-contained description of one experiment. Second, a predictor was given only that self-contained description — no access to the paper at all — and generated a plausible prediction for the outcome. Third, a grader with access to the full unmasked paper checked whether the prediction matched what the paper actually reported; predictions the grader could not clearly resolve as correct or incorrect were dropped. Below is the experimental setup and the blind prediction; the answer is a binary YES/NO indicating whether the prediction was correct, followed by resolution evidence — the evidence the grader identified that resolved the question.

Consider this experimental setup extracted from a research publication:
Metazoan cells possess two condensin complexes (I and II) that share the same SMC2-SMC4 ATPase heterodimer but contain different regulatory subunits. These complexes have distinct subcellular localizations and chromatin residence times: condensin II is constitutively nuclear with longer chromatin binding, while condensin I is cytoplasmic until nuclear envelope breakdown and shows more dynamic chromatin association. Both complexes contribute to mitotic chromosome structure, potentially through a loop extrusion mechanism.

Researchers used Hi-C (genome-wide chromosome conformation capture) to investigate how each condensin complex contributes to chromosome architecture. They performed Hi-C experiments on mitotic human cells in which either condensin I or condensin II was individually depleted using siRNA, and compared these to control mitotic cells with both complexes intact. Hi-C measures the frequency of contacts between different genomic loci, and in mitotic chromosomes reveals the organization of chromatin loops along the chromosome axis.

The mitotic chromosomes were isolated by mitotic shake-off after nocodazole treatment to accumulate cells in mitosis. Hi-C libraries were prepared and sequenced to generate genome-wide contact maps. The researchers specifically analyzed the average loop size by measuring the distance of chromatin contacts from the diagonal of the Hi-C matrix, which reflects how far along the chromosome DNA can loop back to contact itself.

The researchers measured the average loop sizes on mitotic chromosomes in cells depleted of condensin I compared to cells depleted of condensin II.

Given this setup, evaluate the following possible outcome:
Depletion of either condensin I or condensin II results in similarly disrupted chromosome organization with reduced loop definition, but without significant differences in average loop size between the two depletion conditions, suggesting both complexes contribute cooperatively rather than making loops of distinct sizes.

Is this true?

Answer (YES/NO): NO